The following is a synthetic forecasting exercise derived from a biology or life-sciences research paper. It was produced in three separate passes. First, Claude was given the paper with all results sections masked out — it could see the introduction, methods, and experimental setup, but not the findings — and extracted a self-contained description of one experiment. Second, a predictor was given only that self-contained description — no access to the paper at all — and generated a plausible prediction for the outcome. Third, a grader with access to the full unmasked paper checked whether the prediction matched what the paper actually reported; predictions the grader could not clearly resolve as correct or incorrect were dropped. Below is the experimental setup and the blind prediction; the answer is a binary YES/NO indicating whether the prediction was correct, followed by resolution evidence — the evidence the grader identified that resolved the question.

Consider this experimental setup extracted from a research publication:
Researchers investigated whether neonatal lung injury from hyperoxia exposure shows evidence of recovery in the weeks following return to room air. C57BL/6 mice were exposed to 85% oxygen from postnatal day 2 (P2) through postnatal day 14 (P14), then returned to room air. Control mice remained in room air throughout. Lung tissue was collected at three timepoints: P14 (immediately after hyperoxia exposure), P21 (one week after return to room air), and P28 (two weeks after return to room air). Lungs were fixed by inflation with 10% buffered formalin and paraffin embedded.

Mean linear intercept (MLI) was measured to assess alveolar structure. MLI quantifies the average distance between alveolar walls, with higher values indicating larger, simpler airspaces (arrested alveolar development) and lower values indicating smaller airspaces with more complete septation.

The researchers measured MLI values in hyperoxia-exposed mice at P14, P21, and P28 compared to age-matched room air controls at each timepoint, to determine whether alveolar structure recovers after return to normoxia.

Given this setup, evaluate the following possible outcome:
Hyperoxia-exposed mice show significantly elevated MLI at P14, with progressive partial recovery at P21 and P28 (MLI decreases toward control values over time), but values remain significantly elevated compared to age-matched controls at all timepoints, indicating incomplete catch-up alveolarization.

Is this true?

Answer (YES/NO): NO